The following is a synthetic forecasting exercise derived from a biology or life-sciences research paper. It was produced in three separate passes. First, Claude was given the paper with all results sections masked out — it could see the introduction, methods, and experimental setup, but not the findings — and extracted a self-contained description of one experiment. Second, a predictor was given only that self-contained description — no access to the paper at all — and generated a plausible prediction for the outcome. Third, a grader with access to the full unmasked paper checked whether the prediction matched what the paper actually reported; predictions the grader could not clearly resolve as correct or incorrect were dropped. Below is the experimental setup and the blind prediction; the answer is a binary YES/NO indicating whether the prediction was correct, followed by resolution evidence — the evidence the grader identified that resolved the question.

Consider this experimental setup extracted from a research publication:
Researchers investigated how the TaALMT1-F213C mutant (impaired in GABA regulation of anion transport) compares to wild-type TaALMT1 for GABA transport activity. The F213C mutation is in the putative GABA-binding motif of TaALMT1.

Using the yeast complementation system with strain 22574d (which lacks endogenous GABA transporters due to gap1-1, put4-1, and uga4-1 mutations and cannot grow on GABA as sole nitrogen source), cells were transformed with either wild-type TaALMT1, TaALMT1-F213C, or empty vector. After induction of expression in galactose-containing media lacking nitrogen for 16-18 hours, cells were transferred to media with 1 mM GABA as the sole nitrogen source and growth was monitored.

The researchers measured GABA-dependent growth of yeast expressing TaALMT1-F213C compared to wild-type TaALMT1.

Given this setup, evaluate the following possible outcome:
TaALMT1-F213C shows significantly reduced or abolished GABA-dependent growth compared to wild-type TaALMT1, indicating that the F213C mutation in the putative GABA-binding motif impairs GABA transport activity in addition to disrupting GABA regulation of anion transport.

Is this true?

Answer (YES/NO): YES